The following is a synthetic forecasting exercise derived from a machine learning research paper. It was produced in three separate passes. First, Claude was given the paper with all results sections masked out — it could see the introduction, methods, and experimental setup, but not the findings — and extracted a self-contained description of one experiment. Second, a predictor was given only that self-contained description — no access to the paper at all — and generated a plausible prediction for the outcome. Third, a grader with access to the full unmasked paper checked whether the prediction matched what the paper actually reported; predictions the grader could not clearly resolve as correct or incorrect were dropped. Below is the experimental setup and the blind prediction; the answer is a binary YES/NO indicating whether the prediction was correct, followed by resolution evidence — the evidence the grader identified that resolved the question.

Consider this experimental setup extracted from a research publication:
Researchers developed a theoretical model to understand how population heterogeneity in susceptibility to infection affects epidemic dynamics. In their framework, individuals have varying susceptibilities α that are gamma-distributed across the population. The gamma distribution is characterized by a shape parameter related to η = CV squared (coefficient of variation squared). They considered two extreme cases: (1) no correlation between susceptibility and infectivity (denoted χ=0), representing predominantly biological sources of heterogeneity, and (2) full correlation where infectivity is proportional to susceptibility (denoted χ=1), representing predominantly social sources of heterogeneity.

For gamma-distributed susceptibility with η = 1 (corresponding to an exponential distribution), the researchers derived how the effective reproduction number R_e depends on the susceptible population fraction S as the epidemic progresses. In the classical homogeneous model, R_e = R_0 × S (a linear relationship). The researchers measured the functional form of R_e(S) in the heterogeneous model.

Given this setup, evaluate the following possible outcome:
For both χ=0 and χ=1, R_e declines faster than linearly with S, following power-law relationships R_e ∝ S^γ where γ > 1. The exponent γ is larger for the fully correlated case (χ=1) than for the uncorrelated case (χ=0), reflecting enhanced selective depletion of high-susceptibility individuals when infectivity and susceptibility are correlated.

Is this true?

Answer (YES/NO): YES